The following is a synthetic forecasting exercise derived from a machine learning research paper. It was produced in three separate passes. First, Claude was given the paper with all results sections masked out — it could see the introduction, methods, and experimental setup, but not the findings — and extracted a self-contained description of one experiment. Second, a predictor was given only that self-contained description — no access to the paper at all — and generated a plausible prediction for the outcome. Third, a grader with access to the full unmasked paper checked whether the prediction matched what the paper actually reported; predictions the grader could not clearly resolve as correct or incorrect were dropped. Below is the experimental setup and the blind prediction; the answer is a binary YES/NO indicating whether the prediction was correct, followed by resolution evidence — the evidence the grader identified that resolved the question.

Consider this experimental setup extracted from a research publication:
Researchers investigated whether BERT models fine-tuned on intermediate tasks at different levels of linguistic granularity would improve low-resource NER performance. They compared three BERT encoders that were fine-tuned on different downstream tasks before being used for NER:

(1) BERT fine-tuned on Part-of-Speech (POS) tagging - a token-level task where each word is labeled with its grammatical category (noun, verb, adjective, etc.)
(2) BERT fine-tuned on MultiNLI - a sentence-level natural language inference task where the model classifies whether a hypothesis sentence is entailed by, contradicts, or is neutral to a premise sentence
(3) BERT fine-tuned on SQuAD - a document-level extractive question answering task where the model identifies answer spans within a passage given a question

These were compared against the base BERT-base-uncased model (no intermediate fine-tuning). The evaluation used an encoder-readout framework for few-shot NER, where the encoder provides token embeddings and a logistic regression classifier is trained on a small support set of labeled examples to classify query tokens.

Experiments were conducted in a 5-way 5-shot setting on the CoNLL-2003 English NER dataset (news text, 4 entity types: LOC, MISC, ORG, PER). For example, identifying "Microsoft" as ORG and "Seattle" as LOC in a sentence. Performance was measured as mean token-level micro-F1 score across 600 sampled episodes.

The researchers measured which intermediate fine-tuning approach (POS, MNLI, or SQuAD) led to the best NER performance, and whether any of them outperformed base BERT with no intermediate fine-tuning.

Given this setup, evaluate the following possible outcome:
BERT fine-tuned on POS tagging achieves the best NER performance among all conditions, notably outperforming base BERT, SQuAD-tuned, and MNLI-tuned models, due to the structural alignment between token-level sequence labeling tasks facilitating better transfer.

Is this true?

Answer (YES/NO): NO